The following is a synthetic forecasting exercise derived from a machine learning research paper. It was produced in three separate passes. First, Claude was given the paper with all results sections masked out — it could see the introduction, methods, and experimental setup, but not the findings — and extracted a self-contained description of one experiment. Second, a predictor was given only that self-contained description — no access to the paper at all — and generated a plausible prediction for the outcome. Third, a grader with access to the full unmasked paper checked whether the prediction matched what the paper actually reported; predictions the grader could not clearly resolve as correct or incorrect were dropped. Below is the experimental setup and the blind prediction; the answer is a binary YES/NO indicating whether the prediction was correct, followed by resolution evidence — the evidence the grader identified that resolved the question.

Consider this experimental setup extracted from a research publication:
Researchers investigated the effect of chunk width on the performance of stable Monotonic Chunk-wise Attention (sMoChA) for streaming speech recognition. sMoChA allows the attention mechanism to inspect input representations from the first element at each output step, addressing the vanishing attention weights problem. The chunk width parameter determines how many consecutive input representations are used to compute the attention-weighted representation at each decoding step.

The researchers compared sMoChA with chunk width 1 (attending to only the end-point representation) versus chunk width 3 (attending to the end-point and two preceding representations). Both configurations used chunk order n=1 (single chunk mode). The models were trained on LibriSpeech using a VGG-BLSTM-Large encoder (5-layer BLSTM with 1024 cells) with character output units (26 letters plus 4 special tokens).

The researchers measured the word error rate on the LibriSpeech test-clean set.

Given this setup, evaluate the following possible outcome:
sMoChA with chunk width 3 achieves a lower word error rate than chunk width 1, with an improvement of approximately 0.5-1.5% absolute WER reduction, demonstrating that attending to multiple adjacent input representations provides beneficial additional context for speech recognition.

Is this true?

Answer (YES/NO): NO